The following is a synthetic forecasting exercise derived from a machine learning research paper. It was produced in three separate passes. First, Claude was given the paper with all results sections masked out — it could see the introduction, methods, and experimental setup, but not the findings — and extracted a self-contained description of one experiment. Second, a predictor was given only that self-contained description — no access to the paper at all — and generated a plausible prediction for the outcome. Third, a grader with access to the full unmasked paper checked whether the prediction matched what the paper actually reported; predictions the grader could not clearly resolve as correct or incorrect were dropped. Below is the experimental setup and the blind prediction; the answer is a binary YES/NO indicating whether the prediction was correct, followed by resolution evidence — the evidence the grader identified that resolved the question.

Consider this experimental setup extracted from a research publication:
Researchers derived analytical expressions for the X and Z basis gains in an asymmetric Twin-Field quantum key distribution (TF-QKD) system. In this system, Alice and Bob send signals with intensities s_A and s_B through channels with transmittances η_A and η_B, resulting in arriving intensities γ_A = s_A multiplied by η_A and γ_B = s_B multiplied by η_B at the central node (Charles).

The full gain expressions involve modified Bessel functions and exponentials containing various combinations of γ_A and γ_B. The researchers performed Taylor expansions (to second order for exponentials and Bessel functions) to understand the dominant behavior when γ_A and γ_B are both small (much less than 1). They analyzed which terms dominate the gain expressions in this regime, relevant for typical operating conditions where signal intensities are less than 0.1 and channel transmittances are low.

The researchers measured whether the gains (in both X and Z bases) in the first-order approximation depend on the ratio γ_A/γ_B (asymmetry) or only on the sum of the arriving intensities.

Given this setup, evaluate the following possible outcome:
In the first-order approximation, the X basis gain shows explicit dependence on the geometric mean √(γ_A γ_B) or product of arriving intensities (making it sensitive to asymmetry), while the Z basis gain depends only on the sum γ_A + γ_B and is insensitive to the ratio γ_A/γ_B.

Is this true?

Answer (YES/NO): NO